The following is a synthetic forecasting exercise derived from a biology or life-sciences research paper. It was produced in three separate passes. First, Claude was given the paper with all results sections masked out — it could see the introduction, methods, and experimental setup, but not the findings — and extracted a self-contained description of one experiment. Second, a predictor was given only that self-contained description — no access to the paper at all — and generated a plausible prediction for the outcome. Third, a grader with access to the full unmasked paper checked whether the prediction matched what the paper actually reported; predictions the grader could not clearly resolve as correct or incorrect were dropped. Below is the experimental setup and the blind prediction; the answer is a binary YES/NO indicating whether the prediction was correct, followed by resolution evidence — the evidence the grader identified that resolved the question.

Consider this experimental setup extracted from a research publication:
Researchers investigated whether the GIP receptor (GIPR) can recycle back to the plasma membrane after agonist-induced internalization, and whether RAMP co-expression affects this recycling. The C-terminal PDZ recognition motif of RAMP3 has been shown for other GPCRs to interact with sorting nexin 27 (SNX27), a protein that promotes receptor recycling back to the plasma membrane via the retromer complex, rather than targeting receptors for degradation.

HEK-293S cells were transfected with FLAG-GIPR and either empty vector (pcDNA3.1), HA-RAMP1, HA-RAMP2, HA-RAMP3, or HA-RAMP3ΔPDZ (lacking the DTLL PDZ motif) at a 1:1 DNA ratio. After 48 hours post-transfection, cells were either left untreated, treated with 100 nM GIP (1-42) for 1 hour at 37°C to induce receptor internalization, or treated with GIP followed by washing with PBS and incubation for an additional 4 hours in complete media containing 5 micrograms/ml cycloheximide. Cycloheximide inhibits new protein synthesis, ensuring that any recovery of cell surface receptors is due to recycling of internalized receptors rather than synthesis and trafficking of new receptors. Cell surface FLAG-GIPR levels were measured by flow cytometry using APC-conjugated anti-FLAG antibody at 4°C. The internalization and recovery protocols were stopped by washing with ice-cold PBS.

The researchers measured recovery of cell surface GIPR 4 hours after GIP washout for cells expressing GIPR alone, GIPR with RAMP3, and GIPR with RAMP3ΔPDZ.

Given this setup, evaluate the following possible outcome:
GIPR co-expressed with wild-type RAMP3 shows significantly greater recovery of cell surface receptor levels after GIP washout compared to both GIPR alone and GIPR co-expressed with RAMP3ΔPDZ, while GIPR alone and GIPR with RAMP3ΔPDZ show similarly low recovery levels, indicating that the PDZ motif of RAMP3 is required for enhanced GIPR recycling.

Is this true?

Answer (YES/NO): NO